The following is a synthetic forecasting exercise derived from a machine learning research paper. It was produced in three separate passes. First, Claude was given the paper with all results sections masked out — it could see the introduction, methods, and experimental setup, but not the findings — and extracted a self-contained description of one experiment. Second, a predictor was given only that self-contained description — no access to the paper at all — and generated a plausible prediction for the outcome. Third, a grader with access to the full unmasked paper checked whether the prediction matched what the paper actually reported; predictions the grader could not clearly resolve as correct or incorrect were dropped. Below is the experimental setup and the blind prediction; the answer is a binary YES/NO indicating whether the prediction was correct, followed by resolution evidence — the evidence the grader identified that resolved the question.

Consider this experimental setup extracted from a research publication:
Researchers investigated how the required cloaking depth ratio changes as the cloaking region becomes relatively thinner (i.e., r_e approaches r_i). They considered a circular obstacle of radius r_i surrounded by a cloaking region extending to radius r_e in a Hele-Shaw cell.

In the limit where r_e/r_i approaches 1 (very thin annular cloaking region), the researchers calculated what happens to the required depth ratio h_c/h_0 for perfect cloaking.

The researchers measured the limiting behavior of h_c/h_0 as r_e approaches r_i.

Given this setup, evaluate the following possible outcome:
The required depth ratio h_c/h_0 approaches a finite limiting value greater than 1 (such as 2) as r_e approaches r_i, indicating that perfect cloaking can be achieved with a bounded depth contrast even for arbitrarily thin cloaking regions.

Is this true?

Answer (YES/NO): NO